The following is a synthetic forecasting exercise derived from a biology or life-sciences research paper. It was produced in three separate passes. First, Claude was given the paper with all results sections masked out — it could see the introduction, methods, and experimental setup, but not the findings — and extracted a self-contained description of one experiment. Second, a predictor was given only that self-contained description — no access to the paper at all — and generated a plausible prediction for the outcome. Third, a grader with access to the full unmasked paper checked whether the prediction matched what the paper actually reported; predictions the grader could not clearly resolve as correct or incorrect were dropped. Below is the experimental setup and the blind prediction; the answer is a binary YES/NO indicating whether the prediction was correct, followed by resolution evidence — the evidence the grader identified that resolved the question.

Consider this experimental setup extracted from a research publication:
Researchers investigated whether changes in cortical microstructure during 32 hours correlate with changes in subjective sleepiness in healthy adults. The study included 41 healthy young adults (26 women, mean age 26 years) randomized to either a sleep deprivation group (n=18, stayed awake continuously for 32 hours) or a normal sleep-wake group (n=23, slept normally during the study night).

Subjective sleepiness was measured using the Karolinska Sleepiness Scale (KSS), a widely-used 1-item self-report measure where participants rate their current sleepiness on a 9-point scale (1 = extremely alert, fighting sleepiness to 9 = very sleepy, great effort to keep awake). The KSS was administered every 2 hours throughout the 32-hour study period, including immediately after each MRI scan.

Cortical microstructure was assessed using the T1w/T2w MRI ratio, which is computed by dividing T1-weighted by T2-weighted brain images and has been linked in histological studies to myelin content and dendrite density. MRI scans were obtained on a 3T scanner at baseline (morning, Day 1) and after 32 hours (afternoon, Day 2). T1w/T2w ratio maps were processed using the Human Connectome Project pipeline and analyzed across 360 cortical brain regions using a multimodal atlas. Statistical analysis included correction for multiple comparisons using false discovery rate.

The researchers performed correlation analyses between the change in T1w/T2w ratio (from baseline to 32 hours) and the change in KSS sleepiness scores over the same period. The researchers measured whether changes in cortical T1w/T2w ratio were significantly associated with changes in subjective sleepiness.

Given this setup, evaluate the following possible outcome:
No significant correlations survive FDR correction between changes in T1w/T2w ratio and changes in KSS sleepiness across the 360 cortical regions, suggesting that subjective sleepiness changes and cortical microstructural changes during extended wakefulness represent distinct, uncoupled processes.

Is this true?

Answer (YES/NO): YES